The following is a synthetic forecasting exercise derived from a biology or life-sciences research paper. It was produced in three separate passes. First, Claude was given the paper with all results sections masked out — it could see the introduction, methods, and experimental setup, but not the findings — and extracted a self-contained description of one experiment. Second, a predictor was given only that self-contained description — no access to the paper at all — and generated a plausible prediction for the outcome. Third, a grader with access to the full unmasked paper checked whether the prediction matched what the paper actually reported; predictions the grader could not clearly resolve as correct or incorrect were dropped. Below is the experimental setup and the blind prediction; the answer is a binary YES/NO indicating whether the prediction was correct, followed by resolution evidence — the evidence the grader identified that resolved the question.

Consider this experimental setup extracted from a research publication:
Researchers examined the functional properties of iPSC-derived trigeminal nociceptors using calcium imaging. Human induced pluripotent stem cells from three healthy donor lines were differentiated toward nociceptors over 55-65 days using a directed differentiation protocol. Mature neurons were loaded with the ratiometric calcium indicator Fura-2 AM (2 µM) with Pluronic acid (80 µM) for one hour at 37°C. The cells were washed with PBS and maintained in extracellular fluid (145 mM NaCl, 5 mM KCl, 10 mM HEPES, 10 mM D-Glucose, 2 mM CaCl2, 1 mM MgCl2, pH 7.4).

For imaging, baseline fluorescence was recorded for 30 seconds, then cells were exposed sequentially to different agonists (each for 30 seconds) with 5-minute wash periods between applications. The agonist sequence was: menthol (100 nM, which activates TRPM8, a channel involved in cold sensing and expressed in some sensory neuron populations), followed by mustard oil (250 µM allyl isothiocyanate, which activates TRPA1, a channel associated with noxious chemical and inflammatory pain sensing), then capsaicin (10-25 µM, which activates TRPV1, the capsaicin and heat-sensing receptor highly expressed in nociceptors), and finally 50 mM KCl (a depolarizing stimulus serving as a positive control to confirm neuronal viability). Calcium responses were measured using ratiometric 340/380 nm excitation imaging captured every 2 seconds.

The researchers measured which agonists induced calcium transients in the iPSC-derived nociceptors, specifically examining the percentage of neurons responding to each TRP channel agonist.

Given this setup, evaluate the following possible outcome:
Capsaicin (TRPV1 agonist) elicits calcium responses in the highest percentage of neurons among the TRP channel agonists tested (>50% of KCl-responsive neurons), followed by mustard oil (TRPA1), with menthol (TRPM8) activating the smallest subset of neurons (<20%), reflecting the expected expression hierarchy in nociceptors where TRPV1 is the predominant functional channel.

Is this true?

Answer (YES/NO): NO